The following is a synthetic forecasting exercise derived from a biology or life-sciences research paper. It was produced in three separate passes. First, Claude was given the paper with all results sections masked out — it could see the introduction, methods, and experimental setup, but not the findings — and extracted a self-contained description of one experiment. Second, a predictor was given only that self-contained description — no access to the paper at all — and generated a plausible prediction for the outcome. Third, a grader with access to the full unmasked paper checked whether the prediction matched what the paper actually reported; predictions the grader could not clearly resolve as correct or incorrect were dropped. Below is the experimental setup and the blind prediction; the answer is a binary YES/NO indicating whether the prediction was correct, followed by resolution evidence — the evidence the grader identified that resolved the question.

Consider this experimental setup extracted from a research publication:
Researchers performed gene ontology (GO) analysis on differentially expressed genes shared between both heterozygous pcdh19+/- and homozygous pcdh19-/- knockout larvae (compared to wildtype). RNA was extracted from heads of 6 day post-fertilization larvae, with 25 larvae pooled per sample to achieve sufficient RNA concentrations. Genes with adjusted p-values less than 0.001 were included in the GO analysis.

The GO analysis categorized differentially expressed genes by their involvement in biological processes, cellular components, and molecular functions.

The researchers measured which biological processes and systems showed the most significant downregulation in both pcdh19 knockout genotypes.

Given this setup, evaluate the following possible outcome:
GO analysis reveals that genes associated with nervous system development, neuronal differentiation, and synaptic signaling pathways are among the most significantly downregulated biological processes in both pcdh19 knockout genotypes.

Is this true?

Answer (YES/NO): NO